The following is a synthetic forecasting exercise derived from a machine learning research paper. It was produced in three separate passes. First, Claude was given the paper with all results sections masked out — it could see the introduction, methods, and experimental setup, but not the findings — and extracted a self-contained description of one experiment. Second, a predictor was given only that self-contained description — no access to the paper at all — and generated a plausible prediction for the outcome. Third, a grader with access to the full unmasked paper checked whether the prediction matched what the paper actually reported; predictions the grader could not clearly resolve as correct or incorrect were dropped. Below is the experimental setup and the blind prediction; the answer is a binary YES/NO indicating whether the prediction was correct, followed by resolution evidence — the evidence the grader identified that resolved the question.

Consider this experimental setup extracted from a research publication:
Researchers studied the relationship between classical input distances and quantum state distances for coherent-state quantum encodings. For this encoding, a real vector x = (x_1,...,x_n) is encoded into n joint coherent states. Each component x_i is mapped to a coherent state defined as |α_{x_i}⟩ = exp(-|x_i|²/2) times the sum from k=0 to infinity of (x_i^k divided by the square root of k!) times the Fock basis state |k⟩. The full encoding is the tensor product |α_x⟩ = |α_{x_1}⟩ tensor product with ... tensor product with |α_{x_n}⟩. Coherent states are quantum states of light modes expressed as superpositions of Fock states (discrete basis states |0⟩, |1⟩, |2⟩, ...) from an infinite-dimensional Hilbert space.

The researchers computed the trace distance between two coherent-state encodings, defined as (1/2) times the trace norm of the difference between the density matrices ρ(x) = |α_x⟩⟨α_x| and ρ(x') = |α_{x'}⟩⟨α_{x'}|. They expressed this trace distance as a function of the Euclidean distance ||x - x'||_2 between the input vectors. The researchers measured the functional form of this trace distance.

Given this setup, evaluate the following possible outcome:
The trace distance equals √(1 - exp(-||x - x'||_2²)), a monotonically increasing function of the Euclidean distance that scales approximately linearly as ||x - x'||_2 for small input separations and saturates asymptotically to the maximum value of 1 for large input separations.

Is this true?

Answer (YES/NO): YES